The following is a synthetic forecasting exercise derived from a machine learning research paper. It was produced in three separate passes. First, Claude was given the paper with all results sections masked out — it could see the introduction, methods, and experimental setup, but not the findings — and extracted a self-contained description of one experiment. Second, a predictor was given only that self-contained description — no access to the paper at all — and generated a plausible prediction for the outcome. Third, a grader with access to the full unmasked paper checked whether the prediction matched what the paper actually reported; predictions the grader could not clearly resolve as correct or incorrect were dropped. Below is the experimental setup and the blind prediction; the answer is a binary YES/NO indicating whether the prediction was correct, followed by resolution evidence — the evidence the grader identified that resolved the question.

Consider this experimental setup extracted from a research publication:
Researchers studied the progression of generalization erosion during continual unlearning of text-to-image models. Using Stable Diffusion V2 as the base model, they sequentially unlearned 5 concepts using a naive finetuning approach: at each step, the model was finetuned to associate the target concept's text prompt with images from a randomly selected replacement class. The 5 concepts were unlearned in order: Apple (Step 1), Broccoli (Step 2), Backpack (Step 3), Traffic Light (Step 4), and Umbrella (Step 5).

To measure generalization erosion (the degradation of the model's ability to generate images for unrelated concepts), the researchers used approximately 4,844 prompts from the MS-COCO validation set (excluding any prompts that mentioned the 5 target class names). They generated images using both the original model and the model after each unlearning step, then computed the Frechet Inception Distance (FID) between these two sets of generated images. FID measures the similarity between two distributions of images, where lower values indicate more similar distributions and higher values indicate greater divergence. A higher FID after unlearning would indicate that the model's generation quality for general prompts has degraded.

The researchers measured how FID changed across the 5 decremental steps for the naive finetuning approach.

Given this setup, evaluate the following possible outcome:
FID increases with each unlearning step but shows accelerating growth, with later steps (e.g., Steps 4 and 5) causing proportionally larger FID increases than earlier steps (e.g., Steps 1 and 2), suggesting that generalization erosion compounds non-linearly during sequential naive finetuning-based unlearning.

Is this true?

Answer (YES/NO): NO